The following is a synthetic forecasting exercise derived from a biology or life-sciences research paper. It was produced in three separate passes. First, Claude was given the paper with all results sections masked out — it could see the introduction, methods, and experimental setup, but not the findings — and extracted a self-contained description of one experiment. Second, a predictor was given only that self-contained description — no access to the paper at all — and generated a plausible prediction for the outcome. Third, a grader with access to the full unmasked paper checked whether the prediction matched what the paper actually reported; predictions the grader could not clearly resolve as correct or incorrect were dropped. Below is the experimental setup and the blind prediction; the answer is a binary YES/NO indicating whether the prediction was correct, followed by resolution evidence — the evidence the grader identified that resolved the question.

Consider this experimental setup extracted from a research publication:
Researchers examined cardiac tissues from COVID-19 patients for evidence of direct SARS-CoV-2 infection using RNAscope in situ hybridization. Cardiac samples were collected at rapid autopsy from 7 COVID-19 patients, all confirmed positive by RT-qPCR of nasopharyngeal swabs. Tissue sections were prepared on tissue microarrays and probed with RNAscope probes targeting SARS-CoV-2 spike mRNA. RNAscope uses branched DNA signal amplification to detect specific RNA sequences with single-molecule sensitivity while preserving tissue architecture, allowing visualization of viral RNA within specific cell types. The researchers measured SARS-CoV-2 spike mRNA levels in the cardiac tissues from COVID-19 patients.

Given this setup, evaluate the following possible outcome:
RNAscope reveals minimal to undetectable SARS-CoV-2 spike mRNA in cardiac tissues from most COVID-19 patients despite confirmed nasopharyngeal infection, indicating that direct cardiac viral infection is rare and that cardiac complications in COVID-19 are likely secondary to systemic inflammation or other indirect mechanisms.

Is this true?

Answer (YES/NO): YES